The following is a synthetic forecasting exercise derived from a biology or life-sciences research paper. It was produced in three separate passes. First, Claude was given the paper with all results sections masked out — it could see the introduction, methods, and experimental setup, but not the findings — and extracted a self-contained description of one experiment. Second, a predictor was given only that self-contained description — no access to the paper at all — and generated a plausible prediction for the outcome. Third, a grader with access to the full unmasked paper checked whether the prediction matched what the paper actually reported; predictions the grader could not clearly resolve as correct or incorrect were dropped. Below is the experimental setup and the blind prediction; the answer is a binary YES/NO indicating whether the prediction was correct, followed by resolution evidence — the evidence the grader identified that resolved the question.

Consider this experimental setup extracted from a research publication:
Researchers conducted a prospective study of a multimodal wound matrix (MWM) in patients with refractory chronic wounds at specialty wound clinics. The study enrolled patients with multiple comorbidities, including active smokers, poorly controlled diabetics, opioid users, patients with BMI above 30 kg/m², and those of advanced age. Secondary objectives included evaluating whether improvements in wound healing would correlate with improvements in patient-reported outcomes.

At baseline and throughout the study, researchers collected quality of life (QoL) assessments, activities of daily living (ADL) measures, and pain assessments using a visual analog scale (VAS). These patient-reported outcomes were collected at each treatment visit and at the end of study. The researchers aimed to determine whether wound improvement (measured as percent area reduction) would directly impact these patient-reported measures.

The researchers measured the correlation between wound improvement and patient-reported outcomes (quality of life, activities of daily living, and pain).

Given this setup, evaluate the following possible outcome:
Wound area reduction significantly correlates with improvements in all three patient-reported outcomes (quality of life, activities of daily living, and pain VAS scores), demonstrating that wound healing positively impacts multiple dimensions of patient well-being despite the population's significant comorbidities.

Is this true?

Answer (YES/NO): NO